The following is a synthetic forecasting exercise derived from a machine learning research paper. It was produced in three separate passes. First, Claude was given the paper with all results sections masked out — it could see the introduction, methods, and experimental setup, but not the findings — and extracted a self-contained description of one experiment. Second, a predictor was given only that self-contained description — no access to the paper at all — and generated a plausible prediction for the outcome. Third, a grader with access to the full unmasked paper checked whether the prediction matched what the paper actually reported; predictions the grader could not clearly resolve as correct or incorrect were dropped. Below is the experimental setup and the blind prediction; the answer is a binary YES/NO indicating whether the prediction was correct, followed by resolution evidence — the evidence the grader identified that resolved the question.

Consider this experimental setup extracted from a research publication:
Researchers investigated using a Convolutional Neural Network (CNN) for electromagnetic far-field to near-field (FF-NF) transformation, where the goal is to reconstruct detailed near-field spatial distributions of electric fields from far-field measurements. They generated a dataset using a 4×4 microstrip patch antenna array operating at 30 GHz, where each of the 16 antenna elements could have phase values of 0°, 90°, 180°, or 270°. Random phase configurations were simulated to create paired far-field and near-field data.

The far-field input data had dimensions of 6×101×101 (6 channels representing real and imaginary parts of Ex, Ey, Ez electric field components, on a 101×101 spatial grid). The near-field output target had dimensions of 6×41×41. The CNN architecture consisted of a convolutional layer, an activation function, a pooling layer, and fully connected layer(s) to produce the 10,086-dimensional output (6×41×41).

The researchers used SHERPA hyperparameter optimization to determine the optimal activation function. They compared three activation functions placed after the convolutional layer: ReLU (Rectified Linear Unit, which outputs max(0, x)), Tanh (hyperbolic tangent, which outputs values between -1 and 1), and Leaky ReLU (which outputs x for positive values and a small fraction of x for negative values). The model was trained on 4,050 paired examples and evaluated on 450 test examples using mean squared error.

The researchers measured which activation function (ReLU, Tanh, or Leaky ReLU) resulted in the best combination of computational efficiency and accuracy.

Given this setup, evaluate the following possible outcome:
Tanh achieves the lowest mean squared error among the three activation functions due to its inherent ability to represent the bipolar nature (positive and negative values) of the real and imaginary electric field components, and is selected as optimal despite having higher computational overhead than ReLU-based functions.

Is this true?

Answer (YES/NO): NO